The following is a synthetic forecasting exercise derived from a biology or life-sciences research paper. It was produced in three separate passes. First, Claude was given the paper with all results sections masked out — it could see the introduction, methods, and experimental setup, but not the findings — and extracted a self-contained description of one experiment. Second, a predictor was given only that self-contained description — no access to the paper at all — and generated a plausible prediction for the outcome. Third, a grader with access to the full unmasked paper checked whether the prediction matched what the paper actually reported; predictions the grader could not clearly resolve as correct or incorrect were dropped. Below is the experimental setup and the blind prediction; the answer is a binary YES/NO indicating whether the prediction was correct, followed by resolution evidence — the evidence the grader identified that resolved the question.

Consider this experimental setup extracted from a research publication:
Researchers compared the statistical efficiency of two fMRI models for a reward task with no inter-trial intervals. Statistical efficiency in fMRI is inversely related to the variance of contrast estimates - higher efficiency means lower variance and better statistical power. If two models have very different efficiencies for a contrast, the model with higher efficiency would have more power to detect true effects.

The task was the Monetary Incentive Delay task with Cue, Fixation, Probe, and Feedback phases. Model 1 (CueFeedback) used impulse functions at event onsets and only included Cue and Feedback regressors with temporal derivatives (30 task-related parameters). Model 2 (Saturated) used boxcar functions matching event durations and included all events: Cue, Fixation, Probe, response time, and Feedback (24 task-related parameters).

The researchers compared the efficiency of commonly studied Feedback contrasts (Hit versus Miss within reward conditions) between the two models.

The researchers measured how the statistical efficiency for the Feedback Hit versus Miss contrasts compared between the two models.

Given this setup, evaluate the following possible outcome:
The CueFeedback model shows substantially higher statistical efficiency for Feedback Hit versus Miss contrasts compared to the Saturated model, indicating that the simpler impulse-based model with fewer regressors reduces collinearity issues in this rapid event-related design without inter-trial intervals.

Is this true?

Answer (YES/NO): NO